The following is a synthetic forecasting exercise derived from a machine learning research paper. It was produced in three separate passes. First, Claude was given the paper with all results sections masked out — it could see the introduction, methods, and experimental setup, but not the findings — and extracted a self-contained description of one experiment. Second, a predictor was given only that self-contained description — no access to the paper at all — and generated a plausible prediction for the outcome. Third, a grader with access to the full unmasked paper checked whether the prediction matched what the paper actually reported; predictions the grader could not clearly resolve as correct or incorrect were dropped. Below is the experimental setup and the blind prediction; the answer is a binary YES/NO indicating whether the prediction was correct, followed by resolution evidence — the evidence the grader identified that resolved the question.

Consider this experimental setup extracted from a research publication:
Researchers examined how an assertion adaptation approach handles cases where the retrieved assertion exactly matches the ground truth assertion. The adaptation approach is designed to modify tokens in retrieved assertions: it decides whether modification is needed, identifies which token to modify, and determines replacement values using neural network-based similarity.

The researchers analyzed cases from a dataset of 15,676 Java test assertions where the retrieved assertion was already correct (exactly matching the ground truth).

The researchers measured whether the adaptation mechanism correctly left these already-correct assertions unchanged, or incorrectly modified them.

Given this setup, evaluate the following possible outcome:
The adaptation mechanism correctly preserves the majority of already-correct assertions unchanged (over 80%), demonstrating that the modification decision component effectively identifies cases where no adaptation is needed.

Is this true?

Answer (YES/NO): YES